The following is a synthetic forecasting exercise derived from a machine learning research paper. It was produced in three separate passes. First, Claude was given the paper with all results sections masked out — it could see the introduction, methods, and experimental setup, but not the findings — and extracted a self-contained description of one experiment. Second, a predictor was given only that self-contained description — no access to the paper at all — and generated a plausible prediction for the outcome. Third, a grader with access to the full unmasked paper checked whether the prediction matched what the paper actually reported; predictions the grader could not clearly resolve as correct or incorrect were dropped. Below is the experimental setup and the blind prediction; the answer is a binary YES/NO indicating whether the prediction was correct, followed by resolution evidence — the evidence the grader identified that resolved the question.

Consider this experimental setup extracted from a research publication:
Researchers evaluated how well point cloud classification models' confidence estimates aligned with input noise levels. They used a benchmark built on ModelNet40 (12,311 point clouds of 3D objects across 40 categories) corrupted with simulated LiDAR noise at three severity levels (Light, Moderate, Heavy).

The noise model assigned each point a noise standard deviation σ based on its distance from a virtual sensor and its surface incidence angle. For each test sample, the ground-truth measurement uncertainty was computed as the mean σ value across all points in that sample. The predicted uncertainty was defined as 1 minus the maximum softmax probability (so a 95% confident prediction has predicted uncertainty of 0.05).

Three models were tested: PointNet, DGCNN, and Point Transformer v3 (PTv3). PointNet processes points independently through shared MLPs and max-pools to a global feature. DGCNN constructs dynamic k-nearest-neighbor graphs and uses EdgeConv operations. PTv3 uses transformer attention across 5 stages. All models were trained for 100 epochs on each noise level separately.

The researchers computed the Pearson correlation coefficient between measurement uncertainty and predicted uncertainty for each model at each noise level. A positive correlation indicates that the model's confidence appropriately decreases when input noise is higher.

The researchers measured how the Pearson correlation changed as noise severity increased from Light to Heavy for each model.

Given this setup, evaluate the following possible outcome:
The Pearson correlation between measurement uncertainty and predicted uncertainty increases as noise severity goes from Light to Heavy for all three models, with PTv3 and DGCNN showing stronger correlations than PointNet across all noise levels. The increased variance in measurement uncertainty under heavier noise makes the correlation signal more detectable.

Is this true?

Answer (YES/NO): NO